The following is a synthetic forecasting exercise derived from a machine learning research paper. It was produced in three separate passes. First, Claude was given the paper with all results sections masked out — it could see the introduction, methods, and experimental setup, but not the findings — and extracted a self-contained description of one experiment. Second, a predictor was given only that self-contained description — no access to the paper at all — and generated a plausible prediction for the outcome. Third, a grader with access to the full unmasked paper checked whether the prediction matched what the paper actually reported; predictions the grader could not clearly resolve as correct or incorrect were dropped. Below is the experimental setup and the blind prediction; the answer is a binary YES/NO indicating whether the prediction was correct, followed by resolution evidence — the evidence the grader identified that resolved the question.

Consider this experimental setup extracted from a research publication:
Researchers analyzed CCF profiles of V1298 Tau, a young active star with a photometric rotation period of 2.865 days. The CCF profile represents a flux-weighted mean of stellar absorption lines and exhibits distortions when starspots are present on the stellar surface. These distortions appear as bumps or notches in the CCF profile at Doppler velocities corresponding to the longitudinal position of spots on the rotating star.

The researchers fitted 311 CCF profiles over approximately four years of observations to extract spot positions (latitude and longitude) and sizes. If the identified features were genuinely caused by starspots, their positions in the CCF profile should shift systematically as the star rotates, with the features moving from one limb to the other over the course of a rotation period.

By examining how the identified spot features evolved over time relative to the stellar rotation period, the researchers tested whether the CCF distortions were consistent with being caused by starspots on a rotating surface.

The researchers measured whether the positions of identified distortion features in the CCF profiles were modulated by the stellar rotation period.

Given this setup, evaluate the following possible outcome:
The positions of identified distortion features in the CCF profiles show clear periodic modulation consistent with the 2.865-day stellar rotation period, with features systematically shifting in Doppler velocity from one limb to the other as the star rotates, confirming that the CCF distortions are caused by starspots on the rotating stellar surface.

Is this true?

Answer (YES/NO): YES